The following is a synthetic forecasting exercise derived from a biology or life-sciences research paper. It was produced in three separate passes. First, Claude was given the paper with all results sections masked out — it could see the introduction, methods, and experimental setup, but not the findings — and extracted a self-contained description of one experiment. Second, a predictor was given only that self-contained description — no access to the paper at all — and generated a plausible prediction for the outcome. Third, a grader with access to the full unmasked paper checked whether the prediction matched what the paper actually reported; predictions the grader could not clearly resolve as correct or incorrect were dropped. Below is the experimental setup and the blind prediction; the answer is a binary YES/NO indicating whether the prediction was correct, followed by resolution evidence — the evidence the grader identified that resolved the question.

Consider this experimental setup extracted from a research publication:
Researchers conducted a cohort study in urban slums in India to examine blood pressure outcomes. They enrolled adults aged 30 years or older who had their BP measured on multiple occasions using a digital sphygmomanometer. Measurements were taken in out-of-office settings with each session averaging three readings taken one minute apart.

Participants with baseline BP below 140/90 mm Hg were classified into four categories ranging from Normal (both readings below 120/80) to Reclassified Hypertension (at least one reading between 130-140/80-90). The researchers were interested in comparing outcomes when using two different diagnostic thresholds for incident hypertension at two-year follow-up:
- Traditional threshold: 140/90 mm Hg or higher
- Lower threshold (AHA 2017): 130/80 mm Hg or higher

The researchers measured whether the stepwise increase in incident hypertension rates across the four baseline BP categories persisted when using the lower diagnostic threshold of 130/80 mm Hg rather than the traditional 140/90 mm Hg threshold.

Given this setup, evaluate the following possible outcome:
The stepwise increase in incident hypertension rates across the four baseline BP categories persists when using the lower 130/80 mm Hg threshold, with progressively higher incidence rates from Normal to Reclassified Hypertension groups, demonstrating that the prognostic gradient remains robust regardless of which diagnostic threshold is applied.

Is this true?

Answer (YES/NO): YES